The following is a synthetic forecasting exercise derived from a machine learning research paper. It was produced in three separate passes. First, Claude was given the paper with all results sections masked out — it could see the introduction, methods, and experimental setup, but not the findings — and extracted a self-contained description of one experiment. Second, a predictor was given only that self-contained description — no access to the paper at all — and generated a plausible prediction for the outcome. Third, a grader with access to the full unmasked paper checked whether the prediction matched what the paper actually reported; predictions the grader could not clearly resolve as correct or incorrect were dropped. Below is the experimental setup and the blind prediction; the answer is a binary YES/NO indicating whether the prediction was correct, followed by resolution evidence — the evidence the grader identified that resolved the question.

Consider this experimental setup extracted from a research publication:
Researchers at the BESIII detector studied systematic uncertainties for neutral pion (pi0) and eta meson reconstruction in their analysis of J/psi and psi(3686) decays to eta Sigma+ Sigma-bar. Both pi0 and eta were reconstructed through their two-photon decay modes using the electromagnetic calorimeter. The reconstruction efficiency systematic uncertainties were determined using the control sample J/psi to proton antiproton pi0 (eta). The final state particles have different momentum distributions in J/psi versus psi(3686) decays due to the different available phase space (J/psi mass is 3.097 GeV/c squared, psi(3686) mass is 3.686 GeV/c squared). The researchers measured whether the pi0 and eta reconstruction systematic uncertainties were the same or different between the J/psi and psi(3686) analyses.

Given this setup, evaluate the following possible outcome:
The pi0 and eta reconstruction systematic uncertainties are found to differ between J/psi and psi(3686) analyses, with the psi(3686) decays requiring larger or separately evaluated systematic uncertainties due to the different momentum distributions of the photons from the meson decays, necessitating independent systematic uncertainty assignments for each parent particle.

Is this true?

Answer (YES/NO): YES